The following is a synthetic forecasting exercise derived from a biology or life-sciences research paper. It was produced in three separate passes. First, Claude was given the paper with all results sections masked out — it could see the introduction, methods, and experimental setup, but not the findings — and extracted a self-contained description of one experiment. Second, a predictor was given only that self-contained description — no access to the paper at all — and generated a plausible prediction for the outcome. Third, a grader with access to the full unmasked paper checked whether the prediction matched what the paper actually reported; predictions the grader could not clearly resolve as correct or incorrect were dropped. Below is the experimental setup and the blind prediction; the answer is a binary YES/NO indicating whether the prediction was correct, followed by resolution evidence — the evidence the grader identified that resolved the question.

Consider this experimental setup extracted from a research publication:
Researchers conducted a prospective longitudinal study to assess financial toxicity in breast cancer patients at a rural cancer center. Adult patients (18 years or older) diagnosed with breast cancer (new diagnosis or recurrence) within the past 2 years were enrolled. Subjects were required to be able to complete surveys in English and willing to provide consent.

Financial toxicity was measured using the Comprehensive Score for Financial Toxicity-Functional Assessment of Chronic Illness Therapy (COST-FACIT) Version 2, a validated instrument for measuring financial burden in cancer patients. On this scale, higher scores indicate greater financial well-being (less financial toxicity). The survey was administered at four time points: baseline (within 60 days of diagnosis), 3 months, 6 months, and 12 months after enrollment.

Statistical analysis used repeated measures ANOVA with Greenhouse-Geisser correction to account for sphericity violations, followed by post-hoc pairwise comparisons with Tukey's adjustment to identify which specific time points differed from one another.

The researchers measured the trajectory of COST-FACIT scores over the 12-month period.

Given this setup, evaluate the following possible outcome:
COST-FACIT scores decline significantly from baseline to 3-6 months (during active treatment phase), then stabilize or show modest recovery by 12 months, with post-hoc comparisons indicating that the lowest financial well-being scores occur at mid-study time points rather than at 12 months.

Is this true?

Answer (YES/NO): NO